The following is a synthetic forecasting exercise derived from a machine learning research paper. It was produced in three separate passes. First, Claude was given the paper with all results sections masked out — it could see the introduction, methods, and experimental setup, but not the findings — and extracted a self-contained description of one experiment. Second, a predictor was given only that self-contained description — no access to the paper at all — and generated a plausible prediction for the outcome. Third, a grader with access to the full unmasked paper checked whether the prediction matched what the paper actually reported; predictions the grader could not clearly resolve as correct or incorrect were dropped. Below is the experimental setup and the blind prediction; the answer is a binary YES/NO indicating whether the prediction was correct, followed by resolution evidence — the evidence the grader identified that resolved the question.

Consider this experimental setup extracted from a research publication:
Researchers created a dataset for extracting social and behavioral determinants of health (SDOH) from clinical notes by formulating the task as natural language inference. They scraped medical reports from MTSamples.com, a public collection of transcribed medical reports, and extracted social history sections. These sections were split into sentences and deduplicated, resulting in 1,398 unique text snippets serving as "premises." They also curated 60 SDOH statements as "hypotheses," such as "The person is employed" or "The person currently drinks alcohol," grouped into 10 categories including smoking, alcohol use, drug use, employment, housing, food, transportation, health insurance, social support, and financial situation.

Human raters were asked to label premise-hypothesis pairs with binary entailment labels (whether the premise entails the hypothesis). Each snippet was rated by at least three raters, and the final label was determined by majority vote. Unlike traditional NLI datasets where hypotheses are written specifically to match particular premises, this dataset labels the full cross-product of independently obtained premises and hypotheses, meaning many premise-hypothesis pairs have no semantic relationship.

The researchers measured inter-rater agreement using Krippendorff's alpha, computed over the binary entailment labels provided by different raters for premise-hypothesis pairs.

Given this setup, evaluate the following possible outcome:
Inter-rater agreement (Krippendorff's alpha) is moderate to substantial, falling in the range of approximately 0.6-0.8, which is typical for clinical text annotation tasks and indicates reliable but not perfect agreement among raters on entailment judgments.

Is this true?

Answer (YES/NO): NO